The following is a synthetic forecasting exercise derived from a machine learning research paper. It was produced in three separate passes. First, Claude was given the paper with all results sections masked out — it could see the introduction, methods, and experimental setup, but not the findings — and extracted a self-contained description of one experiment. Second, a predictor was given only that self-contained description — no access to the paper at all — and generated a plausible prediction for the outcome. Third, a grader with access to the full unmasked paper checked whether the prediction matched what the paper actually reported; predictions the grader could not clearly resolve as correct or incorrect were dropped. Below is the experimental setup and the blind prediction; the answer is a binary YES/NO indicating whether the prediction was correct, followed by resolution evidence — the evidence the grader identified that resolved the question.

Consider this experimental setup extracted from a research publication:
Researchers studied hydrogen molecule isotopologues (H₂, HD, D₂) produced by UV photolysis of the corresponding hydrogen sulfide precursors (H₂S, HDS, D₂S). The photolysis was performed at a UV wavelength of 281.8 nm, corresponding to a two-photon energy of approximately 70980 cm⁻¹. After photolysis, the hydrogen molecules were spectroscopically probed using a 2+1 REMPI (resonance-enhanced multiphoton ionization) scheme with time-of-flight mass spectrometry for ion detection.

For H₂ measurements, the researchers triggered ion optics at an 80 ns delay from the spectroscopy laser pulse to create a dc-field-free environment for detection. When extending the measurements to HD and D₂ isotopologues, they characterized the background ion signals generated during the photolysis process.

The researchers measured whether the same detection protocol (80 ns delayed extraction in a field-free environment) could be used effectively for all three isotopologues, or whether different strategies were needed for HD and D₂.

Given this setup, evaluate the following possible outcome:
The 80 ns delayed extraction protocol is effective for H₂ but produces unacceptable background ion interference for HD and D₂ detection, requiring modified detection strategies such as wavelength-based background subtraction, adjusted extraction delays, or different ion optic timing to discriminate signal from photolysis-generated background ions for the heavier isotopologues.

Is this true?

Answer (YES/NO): NO